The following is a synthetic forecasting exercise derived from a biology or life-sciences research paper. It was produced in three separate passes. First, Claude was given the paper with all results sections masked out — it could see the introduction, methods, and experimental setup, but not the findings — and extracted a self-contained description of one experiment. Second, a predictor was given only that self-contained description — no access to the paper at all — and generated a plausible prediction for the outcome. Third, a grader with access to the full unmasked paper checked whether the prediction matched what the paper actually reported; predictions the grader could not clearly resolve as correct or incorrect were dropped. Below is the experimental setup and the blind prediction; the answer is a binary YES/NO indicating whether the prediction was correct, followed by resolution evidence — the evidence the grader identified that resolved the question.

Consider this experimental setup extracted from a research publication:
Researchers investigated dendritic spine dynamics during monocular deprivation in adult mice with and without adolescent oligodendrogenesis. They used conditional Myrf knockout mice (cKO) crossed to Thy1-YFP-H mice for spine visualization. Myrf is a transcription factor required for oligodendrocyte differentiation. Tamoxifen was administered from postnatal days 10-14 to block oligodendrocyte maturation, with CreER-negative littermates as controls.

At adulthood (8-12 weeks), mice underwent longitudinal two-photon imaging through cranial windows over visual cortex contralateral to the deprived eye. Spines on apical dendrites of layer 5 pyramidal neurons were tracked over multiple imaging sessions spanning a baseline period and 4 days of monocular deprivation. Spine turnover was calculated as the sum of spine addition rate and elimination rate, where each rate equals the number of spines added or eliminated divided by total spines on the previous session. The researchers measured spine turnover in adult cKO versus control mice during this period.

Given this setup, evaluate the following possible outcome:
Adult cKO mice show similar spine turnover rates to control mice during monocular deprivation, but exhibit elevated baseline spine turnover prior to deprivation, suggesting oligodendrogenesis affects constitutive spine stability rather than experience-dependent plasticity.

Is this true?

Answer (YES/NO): NO